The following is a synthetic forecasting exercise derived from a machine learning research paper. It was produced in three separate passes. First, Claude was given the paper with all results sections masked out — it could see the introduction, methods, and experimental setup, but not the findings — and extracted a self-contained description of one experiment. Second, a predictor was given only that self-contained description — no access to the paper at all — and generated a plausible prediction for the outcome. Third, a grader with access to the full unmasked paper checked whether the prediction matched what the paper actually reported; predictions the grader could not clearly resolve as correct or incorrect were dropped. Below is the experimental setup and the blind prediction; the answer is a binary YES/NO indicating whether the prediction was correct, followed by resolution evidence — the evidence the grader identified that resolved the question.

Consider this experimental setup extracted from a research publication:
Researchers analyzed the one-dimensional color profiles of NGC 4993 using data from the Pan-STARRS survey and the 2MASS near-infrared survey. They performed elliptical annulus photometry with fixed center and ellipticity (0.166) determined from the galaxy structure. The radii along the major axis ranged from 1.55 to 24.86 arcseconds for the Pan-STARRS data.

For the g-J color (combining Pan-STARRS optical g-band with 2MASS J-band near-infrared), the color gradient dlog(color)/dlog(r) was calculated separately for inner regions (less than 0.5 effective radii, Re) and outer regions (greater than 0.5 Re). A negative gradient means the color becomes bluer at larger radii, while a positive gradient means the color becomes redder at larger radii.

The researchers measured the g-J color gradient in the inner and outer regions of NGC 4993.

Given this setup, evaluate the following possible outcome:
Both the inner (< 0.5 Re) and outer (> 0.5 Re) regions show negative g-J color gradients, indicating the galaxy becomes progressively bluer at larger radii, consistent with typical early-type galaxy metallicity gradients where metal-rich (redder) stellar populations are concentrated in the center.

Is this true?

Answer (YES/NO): NO